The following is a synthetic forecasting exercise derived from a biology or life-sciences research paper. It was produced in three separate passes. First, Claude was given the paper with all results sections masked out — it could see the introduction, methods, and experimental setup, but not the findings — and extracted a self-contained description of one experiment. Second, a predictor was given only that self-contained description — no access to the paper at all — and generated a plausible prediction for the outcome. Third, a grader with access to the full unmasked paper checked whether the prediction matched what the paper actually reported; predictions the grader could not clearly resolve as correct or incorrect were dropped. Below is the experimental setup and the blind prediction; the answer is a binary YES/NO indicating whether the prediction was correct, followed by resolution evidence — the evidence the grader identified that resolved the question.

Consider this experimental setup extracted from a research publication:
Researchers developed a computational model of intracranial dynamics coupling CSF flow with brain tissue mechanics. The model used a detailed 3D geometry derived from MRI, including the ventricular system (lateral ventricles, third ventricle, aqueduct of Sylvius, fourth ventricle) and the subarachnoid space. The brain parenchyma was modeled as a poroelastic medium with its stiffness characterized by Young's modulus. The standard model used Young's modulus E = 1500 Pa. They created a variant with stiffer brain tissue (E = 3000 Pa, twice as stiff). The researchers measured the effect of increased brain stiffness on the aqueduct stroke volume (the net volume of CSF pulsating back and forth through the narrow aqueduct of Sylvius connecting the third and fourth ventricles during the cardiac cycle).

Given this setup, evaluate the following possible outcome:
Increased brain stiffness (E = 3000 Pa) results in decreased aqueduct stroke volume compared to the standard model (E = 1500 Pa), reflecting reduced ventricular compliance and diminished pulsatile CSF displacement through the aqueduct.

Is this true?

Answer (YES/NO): NO